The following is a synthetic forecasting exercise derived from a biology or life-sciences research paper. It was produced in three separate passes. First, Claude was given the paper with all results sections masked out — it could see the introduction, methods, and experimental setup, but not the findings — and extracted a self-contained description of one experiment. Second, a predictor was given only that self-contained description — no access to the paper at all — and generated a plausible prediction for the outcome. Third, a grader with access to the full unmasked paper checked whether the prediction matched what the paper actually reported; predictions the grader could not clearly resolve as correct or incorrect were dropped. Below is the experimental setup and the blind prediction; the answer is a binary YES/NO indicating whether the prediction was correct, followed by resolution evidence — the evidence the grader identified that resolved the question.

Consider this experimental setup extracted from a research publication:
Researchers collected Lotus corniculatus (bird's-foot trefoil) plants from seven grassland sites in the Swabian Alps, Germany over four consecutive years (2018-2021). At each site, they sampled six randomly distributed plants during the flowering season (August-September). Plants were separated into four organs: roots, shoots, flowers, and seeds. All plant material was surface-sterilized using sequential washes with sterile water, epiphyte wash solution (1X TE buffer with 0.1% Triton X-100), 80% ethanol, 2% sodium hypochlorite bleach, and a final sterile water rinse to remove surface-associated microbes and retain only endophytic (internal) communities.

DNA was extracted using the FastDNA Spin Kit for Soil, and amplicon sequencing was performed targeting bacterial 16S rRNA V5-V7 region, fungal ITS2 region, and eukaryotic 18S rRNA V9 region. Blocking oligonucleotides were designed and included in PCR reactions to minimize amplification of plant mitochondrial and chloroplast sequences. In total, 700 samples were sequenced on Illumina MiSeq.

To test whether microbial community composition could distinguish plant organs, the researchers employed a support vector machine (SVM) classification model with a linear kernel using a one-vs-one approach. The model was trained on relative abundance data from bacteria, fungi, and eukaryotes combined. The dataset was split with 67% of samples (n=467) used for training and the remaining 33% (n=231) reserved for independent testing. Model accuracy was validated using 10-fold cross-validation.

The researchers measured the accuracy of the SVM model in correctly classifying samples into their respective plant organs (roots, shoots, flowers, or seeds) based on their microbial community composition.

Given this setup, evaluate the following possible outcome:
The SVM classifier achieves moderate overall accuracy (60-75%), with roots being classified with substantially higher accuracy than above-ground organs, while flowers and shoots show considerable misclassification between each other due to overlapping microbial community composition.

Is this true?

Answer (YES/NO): NO